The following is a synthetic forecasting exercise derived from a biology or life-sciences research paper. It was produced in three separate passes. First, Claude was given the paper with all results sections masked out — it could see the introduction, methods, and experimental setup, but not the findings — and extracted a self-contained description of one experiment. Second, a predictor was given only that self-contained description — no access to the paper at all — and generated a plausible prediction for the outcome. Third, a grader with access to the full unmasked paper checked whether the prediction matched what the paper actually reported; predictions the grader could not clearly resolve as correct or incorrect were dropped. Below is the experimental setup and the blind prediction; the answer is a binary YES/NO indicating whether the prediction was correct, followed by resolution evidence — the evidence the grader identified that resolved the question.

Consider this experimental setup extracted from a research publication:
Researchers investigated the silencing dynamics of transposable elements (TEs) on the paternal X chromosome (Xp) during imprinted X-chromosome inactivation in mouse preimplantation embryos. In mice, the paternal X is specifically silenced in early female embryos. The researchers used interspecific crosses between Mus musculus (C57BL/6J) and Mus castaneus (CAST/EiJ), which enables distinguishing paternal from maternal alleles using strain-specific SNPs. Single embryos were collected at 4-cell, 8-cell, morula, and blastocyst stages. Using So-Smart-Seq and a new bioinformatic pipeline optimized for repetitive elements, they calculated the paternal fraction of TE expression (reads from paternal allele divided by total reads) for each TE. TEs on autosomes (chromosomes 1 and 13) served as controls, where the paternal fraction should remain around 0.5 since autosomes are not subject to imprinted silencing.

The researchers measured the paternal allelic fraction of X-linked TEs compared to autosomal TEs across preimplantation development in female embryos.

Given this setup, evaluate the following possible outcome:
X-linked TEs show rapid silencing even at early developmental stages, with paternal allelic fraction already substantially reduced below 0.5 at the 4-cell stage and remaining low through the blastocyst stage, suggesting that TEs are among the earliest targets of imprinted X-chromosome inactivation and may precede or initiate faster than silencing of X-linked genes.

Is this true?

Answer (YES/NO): NO